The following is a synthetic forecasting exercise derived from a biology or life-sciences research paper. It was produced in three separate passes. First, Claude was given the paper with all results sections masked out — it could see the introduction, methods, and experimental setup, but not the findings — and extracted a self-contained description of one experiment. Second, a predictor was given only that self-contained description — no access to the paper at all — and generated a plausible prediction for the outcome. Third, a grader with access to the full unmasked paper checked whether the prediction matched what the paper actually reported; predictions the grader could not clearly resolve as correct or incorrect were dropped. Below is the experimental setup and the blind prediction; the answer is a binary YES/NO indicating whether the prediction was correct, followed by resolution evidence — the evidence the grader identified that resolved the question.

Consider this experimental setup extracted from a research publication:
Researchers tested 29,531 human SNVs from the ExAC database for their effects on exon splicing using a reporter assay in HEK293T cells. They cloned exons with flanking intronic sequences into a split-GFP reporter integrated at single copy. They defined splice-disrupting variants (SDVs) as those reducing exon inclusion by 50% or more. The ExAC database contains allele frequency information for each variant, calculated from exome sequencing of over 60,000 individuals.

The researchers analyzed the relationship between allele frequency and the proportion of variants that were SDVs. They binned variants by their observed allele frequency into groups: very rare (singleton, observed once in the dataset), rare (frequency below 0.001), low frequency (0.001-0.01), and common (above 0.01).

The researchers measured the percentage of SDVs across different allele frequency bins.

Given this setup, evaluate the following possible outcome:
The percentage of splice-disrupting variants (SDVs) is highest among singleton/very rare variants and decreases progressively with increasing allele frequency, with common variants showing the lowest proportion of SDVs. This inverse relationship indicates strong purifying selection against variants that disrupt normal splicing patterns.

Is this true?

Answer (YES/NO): YES